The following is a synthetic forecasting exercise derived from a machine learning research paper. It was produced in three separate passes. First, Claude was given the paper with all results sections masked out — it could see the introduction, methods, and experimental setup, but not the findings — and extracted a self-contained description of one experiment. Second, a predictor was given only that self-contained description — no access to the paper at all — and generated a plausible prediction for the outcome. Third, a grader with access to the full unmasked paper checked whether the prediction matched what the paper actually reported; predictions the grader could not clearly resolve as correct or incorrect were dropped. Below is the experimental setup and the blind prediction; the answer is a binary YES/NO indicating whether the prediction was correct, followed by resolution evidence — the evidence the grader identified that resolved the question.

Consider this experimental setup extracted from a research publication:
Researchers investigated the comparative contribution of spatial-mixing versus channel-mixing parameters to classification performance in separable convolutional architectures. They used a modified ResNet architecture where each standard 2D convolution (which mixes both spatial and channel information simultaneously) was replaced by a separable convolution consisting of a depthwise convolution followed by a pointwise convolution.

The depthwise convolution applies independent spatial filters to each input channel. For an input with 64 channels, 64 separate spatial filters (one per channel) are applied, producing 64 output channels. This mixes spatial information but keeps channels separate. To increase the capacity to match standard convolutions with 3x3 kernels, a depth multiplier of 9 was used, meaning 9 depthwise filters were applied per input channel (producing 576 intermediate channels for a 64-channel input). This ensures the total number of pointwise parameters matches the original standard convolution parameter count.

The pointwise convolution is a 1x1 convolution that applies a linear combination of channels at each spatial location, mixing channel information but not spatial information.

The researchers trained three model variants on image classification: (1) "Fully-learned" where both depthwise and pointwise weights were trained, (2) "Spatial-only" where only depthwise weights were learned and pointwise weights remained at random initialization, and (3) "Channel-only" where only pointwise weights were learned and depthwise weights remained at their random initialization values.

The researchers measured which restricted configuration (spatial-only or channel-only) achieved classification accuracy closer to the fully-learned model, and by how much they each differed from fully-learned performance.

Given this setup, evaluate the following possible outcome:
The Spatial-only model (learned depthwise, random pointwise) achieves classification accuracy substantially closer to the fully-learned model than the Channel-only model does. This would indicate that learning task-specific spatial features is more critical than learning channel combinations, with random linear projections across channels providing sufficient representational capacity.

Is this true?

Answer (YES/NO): NO